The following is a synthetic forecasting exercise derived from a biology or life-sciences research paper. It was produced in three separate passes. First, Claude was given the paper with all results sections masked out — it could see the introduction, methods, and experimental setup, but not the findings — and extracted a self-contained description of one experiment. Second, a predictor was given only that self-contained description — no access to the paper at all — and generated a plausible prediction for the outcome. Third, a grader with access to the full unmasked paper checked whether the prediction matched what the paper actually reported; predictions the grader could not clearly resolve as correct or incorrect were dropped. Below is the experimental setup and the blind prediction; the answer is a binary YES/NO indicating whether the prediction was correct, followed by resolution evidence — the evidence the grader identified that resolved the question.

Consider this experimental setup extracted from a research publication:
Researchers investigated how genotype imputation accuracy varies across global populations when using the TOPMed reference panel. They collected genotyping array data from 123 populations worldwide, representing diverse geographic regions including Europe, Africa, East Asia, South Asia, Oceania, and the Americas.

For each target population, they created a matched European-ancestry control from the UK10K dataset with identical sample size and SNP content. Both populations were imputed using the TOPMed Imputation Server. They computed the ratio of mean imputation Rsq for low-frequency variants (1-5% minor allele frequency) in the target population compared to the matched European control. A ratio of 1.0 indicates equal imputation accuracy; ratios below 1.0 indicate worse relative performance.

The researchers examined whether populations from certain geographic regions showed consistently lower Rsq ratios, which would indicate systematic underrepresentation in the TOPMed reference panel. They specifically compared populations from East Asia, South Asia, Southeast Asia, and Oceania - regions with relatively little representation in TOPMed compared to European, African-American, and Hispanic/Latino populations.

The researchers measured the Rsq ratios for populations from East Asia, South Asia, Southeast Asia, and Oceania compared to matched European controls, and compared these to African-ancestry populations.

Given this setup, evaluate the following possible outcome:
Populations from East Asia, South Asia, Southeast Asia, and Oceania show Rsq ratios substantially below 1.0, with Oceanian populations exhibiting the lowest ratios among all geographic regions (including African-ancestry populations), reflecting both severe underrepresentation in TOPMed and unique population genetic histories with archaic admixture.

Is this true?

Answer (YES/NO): YES